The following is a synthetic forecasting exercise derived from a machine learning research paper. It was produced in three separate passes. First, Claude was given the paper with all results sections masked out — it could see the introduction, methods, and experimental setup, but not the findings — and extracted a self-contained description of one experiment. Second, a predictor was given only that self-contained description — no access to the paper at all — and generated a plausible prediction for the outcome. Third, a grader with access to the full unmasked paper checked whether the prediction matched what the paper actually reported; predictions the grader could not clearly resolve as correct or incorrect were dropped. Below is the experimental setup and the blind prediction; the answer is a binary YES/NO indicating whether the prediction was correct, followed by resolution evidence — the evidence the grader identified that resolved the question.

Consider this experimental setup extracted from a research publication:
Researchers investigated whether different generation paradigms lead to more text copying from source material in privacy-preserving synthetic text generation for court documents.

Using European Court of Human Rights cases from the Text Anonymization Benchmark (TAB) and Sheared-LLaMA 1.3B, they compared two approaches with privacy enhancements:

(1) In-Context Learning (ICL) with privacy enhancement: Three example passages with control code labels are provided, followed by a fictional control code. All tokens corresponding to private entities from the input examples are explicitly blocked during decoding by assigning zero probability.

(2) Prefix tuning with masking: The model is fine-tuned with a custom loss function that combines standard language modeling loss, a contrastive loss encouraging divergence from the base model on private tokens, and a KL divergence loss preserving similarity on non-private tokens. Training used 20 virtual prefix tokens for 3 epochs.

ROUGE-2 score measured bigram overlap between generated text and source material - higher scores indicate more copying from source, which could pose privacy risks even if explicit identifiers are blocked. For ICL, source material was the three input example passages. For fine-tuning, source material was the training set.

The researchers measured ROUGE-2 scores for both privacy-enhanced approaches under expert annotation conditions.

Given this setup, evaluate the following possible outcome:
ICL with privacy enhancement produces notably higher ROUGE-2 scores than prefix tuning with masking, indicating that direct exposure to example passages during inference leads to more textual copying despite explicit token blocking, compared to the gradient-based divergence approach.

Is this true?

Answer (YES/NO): YES